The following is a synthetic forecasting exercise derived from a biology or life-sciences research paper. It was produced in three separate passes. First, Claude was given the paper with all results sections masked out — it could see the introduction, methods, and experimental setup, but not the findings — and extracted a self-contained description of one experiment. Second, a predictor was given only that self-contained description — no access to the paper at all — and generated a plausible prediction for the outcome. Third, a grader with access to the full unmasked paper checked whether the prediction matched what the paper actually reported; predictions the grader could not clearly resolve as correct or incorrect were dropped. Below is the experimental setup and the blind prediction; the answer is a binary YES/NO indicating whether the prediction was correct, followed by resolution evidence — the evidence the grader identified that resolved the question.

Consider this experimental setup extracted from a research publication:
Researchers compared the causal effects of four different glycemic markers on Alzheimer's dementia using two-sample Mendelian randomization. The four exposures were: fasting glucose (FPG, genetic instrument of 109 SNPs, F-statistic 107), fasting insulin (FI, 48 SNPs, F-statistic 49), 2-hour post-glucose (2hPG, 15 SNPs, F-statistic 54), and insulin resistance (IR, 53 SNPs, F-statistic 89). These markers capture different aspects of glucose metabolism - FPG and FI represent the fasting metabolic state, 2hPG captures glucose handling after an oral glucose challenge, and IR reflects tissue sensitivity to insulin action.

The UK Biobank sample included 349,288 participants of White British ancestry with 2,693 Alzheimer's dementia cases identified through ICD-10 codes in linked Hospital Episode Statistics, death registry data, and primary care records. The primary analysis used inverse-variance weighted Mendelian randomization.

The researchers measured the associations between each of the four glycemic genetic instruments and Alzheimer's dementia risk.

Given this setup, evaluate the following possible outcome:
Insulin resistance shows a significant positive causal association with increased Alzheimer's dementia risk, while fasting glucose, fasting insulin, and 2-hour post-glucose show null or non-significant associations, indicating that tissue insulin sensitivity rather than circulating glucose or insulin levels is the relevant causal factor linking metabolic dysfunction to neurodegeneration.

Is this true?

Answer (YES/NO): NO